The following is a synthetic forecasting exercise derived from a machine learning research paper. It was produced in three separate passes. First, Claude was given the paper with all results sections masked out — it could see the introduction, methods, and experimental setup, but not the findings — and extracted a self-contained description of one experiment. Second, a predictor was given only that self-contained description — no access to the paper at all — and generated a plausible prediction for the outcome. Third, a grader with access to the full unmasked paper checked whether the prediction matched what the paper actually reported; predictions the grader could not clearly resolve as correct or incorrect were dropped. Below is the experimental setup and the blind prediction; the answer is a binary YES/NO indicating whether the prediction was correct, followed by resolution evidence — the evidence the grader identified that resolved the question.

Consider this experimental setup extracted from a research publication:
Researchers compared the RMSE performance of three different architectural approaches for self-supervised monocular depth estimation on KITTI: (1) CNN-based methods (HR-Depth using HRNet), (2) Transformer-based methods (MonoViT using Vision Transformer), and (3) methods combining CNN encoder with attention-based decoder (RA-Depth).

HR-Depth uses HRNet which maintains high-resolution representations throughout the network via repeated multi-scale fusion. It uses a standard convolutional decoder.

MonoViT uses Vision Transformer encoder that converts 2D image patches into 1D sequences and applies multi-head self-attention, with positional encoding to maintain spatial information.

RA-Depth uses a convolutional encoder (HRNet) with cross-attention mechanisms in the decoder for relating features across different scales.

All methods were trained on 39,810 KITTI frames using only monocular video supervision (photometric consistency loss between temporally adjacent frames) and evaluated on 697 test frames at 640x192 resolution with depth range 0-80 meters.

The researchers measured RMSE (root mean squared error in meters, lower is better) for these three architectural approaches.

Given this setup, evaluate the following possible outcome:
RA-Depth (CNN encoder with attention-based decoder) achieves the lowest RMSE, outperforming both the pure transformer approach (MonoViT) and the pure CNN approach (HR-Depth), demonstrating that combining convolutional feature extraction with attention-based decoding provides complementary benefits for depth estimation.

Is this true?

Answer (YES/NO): YES